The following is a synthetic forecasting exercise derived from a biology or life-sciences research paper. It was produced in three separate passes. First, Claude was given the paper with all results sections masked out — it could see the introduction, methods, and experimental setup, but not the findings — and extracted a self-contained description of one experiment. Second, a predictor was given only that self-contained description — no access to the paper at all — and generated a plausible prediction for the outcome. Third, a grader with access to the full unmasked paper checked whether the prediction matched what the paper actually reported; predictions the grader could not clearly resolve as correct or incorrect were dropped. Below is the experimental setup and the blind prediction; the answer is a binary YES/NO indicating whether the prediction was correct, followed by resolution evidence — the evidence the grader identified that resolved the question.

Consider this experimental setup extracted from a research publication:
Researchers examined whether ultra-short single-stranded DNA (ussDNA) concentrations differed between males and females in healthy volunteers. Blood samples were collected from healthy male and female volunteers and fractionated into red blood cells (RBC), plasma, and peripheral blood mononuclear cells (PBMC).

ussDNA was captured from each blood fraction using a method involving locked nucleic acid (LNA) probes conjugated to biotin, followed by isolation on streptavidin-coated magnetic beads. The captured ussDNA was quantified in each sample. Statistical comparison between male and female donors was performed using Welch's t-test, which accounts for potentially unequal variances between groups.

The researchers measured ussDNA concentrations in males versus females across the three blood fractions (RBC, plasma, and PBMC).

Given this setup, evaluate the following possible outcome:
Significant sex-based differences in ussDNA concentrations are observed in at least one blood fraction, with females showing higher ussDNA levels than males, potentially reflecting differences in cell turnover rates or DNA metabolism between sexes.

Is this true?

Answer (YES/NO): YES